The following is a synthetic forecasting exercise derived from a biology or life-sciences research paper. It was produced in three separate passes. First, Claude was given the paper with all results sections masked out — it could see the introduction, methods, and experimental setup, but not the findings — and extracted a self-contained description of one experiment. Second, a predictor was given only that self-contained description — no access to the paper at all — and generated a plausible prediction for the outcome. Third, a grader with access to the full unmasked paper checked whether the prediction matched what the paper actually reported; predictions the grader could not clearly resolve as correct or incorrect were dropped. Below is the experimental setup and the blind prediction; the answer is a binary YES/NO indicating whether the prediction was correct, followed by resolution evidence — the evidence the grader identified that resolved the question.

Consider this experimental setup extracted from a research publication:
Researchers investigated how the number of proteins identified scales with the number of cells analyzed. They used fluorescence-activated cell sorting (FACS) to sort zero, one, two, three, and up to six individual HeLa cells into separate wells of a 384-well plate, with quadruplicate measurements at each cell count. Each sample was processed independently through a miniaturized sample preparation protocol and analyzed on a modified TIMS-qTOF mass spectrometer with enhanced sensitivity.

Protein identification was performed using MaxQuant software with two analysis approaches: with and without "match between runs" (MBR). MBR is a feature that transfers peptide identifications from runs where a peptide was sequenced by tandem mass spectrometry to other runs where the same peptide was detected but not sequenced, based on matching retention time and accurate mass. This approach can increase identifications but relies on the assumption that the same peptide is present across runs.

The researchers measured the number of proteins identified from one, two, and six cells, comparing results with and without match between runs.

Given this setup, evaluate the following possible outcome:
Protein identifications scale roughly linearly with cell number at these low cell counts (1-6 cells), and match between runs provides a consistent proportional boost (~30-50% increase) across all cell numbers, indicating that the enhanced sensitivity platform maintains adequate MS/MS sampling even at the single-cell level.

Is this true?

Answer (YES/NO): NO